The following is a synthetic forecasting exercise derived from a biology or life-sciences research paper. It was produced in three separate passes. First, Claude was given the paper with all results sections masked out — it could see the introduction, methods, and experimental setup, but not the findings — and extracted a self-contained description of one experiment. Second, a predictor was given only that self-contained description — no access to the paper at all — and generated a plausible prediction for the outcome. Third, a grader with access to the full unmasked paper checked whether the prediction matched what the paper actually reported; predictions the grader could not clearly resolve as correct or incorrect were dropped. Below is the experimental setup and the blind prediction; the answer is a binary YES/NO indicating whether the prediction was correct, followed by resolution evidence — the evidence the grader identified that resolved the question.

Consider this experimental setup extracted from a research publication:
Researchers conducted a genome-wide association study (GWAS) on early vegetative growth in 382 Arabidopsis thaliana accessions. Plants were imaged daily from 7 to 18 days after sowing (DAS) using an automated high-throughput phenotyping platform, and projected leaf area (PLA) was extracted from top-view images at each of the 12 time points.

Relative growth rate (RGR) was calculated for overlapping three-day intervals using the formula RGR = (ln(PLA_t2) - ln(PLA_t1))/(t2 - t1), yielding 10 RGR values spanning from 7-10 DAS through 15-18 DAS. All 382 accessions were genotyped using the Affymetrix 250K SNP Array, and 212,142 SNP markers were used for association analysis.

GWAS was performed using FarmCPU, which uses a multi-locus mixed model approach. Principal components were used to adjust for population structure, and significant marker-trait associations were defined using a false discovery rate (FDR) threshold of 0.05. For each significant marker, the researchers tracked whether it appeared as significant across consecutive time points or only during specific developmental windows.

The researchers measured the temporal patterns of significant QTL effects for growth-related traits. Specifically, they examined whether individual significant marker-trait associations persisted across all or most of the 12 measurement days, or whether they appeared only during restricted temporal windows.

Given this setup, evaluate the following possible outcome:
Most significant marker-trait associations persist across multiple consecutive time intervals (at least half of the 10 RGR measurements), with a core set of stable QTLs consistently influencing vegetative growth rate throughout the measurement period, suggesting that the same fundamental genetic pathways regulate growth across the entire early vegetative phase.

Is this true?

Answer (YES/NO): NO